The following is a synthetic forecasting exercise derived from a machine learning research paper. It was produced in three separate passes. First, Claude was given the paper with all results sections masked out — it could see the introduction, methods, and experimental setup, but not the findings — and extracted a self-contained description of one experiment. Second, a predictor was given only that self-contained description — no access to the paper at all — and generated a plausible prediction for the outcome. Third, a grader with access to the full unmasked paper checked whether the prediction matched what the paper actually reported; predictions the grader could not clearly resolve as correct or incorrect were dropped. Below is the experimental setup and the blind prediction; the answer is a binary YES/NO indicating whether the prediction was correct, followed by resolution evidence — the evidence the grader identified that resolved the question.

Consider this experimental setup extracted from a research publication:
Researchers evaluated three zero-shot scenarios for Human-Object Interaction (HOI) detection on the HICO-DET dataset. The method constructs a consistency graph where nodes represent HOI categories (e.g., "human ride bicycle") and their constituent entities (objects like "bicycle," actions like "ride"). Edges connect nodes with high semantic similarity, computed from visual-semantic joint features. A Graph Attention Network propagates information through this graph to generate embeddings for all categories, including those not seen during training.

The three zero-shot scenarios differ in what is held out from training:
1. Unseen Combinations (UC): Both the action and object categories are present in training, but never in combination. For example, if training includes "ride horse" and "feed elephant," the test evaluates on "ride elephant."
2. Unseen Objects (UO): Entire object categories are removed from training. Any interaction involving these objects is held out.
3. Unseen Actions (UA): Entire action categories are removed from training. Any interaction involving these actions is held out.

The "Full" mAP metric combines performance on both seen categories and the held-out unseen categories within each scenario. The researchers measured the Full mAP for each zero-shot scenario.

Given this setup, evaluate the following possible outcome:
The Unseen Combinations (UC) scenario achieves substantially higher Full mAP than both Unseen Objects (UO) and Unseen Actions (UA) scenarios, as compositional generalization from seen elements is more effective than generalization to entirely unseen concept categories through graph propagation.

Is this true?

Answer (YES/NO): NO